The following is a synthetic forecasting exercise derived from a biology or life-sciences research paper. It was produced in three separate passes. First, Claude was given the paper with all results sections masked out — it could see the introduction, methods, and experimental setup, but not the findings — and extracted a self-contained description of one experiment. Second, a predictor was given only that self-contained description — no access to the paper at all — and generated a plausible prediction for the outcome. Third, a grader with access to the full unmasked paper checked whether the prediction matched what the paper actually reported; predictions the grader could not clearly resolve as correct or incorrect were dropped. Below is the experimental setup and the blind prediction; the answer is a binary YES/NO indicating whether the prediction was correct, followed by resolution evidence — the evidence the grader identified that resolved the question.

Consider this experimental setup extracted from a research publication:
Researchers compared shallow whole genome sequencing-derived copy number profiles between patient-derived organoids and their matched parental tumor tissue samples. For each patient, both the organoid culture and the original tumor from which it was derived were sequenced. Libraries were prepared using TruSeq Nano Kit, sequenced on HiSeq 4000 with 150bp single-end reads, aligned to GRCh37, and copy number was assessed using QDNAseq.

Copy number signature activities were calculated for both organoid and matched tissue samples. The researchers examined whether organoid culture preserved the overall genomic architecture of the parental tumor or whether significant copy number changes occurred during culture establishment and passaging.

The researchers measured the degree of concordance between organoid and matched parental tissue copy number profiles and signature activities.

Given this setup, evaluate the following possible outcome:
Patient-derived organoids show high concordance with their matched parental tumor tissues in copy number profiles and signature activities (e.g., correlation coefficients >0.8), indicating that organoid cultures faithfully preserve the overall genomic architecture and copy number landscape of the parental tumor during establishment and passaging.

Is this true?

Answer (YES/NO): YES